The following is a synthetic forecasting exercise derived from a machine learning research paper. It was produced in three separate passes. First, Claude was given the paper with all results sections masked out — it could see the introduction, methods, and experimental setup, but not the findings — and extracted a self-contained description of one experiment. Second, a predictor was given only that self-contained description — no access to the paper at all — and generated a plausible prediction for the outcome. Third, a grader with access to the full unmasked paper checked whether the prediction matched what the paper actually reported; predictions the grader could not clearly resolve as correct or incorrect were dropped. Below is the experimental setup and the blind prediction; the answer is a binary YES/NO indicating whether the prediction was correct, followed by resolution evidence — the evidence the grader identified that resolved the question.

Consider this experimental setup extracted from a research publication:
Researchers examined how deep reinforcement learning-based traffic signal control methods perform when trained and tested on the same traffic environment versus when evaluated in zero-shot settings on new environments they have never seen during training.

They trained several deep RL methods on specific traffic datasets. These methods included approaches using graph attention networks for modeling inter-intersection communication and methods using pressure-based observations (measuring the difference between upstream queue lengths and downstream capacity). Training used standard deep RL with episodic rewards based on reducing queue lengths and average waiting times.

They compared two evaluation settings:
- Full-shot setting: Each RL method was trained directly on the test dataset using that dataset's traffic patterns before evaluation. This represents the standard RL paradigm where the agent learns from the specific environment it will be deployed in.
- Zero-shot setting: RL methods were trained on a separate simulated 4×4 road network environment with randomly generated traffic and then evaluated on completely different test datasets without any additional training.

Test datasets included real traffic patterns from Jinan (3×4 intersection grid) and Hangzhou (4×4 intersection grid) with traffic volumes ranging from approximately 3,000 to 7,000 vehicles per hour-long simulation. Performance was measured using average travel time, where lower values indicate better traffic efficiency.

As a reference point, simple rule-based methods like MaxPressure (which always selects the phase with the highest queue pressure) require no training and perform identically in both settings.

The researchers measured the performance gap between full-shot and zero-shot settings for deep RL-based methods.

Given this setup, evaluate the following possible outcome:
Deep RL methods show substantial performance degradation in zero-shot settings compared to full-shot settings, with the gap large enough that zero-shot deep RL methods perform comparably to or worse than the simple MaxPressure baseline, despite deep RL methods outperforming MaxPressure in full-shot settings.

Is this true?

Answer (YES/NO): YES